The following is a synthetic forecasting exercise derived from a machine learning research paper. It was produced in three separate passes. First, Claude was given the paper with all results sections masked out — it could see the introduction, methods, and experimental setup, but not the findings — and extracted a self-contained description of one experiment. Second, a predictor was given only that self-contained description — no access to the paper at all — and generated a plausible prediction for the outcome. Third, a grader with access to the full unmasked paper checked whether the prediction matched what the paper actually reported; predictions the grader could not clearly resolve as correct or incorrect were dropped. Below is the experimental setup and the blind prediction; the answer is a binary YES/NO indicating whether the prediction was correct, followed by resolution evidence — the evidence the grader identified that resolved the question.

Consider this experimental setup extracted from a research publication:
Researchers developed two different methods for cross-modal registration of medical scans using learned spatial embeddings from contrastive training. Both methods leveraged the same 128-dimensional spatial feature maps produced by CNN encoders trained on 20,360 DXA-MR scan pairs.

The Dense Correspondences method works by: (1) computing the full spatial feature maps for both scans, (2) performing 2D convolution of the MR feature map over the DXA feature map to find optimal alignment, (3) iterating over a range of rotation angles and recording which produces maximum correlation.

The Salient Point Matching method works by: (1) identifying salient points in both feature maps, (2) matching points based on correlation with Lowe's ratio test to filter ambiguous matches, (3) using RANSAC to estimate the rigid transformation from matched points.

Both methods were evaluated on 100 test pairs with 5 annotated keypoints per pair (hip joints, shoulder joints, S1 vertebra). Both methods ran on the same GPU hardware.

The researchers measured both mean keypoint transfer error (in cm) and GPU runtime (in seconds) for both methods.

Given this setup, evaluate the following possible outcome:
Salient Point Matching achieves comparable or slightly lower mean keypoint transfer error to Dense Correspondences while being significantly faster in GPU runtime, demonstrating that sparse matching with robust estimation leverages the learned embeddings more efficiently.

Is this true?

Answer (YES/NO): YES